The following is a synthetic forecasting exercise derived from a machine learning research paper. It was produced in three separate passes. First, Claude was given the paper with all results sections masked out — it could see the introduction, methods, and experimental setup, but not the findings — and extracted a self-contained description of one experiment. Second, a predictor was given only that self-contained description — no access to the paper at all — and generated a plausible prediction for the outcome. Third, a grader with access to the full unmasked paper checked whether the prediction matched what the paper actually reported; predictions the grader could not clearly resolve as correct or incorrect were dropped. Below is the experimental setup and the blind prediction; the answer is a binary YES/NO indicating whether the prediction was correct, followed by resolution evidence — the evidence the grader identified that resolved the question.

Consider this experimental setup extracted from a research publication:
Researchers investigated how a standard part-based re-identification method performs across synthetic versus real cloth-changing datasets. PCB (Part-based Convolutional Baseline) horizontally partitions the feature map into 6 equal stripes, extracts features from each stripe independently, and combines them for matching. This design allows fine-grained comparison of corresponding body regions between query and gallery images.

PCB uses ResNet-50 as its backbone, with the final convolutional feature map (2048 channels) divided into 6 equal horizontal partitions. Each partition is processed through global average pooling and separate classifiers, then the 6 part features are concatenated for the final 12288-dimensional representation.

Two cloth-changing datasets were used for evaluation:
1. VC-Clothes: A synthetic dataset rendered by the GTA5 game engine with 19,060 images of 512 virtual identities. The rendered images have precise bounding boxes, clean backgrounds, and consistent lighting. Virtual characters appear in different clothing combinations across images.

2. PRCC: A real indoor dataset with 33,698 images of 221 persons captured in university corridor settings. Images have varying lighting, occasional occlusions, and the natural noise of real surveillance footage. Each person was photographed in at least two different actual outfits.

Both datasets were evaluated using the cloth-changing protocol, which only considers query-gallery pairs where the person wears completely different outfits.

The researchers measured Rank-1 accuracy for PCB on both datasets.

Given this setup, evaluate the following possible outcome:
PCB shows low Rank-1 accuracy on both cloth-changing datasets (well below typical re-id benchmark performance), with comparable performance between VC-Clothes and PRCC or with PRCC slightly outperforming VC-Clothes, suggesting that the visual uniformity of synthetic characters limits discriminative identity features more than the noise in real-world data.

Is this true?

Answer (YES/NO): NO